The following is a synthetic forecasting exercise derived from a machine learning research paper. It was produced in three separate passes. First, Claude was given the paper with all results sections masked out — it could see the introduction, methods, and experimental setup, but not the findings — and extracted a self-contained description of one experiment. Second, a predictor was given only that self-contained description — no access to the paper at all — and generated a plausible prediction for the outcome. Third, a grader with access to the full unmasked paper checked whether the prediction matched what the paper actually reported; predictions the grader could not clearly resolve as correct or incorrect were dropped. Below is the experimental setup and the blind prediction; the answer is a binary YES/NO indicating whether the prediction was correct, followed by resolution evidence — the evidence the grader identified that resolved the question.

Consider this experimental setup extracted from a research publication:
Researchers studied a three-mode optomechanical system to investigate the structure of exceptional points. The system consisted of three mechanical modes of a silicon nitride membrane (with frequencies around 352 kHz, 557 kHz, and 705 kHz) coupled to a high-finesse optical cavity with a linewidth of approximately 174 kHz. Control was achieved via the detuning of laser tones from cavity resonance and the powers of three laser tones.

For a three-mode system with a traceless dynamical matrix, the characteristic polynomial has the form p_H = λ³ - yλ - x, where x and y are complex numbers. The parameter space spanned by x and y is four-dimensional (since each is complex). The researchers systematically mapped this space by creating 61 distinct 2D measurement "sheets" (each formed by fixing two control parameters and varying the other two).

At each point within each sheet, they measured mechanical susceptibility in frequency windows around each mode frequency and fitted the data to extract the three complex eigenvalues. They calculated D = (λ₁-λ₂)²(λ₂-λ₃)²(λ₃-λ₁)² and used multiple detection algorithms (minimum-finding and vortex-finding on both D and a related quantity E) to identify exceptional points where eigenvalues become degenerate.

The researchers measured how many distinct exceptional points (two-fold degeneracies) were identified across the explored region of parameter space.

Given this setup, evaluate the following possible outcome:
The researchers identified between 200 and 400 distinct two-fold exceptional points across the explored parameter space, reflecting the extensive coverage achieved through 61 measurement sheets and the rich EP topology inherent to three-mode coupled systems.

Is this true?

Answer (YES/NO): YES